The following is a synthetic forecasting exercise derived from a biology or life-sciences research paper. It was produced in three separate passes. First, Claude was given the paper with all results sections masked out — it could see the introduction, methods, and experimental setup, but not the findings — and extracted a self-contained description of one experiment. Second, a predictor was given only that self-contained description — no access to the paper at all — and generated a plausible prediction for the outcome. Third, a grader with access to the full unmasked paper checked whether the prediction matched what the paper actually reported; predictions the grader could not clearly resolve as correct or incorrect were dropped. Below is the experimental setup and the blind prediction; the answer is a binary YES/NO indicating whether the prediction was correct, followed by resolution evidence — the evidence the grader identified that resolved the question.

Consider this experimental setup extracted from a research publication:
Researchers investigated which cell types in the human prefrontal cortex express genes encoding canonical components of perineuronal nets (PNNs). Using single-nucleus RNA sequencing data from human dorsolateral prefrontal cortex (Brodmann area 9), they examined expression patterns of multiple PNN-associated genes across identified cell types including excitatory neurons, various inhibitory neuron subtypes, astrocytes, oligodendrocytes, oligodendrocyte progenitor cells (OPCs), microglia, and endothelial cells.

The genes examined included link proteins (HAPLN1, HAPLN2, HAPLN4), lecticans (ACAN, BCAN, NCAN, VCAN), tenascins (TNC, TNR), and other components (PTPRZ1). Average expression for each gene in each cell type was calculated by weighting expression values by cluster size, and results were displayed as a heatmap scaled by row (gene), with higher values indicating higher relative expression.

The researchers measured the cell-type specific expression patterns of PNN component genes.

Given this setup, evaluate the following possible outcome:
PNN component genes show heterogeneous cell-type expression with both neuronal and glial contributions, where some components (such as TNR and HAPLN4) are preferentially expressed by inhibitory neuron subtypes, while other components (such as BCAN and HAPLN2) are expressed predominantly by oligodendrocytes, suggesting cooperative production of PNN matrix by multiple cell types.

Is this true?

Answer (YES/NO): NO